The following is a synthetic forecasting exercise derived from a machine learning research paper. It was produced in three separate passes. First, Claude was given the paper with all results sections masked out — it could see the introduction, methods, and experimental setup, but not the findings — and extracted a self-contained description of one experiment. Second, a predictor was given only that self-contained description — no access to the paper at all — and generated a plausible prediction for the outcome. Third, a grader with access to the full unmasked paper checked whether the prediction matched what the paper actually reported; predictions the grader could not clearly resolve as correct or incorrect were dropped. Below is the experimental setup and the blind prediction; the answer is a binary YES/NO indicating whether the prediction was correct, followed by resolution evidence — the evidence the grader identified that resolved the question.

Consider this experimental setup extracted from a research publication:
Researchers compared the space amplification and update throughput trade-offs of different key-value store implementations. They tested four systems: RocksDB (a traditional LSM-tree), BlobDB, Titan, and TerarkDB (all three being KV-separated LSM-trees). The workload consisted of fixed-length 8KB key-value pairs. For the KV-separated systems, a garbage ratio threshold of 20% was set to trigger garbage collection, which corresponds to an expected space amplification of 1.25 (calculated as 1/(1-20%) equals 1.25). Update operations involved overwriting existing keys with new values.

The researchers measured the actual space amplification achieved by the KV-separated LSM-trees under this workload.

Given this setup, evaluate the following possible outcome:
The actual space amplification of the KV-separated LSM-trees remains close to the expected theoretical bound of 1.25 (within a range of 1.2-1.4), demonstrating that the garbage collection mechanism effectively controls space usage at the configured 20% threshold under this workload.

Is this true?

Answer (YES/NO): NO